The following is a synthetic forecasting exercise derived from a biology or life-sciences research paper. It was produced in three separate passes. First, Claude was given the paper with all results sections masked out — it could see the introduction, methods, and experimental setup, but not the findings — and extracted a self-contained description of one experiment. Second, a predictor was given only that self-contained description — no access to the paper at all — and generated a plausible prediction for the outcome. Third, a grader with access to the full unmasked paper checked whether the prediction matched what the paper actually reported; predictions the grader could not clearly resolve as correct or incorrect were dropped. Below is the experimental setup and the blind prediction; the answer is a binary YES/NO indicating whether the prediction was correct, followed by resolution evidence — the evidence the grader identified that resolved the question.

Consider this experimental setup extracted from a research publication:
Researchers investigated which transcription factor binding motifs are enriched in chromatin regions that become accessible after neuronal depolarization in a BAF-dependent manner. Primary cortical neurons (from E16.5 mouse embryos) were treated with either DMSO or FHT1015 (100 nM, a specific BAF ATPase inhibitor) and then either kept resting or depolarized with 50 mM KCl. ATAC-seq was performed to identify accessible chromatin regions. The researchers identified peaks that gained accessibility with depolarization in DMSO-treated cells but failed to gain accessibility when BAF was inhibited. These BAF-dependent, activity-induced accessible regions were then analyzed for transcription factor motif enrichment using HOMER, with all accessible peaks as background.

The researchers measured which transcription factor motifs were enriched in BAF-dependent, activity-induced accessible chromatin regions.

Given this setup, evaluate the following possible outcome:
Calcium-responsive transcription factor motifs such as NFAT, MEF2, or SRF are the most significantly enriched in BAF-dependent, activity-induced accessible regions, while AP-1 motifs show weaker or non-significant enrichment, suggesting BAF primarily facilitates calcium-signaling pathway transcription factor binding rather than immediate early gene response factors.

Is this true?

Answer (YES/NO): NO